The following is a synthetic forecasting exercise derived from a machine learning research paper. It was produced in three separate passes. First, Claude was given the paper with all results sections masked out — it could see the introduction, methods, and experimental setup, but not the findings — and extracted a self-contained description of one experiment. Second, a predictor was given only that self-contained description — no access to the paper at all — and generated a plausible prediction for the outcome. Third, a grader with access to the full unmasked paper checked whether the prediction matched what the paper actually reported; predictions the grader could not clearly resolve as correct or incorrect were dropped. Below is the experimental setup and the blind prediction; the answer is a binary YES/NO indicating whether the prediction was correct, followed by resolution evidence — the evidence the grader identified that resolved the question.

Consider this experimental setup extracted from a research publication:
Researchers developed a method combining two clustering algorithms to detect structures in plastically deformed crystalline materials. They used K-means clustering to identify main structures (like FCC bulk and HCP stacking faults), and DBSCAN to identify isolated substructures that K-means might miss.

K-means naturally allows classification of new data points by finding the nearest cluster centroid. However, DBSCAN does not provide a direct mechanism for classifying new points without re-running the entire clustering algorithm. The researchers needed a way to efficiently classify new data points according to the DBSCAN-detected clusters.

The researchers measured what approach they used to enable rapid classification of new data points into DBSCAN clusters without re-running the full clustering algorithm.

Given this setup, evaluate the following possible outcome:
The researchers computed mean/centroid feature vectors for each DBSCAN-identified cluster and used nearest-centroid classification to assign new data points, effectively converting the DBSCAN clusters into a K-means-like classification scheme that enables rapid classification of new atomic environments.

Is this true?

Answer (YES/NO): NO